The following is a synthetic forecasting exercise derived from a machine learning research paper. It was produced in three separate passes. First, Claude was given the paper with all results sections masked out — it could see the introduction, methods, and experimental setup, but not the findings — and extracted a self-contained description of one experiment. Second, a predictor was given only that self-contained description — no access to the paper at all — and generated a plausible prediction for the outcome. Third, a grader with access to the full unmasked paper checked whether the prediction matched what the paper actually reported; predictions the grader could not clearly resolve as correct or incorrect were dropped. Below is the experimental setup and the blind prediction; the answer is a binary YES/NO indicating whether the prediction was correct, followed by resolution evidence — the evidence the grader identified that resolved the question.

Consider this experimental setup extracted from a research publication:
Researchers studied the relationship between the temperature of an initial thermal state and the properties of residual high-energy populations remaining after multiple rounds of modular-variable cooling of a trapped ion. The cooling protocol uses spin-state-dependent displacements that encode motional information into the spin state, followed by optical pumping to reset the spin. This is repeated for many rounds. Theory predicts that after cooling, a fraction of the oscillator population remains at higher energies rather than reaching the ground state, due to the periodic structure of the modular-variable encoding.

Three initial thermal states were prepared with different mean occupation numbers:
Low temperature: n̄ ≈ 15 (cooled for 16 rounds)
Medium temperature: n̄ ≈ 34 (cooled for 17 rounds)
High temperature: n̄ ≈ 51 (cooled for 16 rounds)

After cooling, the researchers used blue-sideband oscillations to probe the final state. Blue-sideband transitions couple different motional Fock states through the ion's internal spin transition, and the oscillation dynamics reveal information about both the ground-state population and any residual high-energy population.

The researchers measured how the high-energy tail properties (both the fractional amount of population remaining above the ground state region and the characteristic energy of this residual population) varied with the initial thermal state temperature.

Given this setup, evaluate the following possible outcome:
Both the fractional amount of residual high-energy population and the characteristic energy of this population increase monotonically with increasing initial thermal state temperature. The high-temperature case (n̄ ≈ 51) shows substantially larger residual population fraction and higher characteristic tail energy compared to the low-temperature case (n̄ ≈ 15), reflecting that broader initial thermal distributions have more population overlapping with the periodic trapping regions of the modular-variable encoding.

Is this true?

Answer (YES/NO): NO